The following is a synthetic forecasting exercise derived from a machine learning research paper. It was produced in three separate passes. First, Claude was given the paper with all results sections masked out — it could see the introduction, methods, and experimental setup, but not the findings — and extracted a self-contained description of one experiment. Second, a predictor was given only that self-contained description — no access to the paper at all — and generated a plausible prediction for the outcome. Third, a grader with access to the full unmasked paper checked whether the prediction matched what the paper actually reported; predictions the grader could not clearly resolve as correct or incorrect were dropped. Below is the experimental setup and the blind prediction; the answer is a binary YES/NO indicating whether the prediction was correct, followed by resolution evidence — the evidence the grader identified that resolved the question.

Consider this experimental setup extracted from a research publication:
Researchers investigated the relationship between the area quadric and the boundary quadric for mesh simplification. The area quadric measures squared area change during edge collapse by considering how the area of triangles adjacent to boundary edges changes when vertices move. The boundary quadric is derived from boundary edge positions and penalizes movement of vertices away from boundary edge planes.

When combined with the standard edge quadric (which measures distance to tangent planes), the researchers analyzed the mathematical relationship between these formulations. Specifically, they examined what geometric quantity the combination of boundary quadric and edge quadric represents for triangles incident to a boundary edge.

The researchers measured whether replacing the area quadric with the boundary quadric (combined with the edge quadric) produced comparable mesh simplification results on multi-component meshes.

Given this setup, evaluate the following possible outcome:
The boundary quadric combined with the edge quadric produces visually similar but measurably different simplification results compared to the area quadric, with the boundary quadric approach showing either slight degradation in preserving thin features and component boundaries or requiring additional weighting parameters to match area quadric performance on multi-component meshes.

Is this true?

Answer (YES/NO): NO